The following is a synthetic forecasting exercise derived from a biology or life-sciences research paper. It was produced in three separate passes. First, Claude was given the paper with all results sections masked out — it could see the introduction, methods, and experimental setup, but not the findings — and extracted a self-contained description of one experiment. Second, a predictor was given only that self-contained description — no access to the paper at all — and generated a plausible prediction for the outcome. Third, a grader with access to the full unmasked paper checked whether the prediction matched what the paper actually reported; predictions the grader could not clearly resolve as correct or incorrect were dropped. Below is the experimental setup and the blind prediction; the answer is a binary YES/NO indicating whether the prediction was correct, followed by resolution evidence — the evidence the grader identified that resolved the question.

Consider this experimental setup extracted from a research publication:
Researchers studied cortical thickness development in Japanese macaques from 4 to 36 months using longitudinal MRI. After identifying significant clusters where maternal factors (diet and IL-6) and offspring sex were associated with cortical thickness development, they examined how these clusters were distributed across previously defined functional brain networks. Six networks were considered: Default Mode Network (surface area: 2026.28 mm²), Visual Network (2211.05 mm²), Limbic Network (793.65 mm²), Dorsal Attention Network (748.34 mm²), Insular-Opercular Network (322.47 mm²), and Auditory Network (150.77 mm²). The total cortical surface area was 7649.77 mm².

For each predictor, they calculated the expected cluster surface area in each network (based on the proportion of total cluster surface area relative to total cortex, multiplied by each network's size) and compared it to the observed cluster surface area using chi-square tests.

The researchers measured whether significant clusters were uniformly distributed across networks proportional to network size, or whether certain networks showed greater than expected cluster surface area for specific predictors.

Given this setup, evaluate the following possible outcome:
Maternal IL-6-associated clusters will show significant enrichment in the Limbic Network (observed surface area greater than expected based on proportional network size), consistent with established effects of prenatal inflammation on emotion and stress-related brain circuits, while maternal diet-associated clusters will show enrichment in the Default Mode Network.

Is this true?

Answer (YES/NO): NO